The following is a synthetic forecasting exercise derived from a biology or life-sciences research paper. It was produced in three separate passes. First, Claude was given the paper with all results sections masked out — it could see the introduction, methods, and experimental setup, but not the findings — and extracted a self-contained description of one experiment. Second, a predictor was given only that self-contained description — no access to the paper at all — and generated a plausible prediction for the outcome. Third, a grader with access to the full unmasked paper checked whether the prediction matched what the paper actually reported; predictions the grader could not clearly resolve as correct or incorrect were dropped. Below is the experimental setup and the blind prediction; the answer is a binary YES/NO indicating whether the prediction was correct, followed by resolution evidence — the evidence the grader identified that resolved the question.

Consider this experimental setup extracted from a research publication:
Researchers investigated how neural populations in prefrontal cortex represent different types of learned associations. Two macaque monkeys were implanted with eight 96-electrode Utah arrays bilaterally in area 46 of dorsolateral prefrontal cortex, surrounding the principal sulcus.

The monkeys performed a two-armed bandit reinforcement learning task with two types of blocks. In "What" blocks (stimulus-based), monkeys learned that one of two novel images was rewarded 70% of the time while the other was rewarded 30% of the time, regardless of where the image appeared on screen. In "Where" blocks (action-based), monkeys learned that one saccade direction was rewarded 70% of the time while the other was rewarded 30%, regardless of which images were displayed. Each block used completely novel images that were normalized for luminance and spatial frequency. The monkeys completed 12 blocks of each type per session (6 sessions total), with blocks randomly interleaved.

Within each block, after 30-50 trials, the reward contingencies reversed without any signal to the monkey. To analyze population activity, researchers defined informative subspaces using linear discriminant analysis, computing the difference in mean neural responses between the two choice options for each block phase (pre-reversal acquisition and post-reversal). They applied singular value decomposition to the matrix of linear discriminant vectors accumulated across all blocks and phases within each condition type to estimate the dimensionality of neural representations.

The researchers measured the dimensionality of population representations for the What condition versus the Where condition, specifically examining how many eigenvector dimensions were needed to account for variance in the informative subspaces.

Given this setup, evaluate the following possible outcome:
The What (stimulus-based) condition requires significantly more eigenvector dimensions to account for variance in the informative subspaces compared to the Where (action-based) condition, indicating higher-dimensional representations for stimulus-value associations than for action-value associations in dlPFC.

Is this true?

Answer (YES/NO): YES